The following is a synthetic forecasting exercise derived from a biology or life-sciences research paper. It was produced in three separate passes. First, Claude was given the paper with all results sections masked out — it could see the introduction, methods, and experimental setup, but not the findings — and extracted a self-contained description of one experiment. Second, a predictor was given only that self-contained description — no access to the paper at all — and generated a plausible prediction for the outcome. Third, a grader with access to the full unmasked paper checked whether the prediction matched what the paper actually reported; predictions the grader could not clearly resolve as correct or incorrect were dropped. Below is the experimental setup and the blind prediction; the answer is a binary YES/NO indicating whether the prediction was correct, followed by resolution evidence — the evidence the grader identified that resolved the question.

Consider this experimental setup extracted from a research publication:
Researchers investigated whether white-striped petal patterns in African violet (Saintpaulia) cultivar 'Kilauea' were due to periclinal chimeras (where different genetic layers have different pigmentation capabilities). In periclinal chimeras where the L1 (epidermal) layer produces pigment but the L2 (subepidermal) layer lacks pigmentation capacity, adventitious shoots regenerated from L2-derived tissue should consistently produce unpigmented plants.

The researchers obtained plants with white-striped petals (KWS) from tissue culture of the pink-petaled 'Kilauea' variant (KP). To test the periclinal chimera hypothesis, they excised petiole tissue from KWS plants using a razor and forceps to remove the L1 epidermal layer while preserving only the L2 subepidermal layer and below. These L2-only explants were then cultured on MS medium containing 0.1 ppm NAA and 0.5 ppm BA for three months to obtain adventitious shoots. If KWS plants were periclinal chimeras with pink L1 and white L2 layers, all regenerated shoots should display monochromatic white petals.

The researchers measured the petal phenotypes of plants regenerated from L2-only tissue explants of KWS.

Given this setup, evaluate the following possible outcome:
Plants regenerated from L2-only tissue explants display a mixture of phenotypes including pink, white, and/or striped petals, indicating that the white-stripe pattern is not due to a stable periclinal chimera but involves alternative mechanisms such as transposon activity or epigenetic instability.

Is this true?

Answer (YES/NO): YES